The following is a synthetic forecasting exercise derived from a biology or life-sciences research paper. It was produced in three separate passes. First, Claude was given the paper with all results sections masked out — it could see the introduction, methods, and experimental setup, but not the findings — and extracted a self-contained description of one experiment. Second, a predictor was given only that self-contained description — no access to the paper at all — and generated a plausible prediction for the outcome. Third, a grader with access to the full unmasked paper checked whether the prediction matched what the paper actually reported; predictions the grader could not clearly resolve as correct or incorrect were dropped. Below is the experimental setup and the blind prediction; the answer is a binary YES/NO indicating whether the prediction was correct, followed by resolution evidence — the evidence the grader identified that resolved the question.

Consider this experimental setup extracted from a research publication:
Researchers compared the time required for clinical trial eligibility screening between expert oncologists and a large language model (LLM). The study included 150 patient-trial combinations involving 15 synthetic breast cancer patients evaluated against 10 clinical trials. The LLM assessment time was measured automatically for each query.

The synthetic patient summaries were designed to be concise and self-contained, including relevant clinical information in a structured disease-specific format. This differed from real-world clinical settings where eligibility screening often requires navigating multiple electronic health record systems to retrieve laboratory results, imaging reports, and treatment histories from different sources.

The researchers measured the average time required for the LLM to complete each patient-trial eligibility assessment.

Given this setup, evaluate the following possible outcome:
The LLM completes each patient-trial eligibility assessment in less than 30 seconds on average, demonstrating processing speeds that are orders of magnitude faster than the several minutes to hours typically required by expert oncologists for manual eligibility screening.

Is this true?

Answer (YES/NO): NO